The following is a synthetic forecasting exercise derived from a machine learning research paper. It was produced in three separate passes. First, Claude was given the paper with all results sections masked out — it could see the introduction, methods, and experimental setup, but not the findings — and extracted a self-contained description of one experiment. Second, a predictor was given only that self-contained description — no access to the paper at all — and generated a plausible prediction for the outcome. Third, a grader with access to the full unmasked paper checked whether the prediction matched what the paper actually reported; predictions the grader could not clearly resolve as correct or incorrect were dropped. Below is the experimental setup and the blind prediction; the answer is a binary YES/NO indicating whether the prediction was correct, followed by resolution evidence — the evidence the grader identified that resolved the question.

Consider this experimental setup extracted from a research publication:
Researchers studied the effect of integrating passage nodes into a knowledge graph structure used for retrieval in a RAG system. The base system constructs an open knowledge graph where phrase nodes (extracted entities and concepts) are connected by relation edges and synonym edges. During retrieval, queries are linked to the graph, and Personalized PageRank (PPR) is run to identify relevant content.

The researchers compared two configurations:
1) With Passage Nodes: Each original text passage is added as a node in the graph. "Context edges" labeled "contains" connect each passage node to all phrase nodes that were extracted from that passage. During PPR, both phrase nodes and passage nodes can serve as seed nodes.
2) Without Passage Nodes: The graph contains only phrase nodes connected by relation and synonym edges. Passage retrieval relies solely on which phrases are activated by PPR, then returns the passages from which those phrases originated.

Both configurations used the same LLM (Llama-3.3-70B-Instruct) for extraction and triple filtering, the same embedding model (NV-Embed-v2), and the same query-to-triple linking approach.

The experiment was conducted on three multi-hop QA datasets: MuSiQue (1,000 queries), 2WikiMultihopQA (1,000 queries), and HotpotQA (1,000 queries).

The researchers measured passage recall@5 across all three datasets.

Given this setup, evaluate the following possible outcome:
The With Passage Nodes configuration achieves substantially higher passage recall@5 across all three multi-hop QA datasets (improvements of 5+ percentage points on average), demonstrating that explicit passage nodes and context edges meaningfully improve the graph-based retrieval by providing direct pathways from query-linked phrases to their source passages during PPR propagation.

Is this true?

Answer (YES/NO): NO